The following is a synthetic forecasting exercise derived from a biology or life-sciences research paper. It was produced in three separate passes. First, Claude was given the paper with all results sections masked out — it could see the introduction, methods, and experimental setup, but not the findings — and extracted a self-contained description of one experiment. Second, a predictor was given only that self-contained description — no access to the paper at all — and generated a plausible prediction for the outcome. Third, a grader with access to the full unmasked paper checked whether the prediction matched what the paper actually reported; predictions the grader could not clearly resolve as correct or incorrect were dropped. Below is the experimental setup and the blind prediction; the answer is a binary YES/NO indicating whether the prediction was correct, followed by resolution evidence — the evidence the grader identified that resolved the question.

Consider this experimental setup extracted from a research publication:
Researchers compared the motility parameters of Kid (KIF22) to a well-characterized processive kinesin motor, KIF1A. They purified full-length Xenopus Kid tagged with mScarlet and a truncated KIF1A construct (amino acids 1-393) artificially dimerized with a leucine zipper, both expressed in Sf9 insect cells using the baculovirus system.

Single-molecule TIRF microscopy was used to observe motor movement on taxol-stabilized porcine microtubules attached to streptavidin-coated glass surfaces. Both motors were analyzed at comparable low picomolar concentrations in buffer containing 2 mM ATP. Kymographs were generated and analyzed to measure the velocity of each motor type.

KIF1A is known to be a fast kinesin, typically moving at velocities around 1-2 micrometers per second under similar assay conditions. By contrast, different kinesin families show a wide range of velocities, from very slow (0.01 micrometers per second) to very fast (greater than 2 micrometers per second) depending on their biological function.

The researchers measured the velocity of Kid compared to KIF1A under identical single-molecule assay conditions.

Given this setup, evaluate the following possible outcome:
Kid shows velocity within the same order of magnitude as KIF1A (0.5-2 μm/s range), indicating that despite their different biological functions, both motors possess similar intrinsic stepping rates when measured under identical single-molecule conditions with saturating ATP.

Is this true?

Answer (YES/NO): NO